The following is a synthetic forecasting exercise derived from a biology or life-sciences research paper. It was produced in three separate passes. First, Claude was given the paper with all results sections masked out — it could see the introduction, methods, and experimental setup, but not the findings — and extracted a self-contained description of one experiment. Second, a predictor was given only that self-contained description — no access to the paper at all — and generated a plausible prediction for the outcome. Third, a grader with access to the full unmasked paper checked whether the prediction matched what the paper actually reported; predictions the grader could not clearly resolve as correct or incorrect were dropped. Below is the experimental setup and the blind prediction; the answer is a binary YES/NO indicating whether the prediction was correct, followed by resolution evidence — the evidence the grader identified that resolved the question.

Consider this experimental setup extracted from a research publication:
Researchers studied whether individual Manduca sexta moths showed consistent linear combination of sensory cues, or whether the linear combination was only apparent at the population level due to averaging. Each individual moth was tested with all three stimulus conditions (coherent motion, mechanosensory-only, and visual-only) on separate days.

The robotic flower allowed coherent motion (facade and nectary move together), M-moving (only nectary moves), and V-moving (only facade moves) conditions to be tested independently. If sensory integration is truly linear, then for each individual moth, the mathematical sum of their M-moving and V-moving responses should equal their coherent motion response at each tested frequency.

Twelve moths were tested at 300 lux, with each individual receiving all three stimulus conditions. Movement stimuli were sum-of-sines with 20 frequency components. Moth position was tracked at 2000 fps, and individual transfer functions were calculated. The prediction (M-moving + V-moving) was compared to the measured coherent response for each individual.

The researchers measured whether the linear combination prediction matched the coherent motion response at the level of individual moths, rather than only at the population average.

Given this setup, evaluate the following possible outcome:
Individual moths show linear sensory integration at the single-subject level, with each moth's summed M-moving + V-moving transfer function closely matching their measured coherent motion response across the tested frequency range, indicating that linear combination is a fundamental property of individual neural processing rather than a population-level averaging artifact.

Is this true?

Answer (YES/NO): YES